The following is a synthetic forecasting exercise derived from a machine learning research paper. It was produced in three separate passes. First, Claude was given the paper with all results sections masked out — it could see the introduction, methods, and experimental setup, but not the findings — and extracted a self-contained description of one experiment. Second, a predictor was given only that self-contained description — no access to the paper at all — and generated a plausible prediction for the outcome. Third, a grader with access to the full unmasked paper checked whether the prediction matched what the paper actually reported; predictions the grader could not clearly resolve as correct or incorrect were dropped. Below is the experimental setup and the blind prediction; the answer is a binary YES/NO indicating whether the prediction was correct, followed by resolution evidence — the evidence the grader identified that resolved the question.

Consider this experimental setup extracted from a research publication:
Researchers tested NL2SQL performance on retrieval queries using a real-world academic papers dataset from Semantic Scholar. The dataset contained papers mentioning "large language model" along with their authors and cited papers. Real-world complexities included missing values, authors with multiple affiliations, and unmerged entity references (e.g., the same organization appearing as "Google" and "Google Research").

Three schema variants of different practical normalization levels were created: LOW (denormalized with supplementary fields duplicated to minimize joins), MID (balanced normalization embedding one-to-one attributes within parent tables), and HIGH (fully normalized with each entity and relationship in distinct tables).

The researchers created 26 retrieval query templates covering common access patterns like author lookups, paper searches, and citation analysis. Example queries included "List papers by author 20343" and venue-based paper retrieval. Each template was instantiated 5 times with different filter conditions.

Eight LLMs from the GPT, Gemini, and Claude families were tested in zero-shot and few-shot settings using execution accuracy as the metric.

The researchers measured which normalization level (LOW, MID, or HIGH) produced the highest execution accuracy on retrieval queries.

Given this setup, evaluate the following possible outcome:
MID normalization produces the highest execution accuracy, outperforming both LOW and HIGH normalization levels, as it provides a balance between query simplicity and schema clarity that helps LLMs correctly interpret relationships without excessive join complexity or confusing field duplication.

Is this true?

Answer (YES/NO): NO